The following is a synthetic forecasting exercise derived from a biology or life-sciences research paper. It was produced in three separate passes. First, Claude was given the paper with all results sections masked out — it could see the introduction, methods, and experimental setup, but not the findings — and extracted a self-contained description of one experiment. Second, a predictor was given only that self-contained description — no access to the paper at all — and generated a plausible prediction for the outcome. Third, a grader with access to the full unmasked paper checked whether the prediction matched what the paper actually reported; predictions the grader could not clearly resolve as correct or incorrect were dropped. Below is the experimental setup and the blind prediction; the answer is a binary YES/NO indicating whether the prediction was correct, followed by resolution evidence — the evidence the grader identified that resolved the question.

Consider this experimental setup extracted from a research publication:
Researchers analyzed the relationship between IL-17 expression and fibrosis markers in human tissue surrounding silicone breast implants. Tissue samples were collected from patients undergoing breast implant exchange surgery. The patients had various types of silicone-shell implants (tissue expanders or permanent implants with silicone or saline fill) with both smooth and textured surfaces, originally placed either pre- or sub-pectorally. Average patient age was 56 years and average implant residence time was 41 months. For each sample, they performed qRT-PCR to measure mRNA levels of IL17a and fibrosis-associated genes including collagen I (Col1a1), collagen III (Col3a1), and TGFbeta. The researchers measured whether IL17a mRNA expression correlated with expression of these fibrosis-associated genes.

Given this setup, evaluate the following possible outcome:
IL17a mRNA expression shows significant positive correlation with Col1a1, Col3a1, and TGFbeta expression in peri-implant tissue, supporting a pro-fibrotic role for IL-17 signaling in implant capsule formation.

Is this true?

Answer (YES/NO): YES